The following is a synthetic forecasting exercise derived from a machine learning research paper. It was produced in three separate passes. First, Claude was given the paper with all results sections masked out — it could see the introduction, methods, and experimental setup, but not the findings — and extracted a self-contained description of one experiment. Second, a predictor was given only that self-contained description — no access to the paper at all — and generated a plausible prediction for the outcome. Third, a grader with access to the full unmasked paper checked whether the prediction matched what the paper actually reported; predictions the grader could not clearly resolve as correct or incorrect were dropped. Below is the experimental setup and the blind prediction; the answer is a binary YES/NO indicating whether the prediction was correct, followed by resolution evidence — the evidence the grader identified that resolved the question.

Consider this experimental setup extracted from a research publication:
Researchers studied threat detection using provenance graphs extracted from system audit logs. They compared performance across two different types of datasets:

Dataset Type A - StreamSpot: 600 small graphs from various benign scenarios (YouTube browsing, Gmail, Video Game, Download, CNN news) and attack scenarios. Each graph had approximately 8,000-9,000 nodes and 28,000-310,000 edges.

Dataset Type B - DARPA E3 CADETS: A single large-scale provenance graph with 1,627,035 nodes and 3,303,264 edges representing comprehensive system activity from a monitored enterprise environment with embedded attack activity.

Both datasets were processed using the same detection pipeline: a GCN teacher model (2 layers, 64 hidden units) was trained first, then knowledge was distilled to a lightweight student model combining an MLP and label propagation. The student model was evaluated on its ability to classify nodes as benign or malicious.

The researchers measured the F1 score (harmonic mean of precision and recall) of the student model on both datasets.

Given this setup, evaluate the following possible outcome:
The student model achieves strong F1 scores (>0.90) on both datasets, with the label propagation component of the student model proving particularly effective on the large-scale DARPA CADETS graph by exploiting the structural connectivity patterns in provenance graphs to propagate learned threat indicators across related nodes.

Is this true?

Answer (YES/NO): YES